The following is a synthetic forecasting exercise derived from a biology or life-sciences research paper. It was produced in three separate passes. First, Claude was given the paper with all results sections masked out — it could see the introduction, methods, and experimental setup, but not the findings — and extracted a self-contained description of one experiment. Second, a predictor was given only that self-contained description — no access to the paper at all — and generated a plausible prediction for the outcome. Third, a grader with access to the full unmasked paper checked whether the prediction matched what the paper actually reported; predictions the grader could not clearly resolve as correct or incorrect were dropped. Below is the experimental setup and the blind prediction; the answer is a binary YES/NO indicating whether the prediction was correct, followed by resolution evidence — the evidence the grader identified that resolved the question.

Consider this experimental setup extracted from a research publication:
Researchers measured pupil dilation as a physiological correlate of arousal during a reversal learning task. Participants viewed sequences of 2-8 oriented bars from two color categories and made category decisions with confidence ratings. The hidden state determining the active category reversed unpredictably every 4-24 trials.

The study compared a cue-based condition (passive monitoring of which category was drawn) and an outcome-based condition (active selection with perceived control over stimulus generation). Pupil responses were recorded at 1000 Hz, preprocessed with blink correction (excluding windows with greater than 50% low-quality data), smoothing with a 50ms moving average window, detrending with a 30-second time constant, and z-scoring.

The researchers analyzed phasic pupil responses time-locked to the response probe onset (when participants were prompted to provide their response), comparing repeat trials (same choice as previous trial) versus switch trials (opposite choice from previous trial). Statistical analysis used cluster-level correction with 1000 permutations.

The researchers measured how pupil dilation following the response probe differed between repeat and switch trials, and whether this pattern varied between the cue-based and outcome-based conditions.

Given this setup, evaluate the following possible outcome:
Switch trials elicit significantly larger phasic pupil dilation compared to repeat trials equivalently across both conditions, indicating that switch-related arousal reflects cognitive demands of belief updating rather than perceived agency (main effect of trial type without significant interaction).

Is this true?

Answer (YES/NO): NO